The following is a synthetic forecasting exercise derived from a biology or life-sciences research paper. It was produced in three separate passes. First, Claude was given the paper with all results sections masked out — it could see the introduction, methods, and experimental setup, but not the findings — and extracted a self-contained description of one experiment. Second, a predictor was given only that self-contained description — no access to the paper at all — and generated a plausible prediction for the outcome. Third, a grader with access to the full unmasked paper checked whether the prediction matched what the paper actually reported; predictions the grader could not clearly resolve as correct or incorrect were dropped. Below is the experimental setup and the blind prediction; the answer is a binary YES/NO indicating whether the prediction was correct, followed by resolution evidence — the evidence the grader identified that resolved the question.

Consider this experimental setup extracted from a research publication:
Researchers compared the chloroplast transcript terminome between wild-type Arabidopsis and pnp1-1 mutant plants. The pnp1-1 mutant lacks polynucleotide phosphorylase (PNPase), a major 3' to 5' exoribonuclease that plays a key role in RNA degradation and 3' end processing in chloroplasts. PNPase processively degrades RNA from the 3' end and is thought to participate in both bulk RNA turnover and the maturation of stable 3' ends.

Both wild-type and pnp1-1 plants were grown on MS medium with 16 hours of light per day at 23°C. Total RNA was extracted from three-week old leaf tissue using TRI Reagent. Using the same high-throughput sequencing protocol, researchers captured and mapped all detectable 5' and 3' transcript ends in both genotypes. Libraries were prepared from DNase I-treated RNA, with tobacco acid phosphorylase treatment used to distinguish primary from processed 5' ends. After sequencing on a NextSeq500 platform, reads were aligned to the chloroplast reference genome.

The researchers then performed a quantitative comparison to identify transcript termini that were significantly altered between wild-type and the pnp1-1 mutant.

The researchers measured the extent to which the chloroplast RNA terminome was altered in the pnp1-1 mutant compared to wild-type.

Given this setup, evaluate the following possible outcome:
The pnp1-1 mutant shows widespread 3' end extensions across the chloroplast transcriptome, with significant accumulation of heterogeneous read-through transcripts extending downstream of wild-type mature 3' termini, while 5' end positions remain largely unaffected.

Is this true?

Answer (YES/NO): NO